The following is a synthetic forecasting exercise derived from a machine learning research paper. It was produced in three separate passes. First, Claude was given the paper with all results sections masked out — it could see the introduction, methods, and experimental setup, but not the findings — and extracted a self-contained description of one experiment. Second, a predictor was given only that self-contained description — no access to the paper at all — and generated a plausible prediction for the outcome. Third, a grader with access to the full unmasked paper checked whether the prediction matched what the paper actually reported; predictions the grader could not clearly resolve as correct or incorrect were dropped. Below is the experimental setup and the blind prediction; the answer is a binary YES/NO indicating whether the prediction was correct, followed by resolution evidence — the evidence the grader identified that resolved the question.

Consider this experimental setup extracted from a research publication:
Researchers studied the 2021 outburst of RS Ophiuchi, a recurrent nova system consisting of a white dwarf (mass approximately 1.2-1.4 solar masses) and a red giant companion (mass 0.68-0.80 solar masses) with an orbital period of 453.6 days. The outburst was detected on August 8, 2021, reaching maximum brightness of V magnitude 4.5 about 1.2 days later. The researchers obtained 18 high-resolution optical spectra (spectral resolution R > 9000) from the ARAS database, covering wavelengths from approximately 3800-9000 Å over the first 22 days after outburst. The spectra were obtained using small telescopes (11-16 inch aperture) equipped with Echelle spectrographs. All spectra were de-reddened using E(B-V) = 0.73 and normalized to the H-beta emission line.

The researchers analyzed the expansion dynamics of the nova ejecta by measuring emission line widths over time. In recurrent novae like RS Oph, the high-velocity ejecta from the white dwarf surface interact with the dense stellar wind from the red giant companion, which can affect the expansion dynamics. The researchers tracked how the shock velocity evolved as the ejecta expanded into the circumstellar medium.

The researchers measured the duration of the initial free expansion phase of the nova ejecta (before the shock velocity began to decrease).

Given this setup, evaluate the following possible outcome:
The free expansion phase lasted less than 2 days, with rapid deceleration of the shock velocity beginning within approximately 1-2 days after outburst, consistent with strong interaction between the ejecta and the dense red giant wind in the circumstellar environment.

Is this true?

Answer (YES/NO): NO